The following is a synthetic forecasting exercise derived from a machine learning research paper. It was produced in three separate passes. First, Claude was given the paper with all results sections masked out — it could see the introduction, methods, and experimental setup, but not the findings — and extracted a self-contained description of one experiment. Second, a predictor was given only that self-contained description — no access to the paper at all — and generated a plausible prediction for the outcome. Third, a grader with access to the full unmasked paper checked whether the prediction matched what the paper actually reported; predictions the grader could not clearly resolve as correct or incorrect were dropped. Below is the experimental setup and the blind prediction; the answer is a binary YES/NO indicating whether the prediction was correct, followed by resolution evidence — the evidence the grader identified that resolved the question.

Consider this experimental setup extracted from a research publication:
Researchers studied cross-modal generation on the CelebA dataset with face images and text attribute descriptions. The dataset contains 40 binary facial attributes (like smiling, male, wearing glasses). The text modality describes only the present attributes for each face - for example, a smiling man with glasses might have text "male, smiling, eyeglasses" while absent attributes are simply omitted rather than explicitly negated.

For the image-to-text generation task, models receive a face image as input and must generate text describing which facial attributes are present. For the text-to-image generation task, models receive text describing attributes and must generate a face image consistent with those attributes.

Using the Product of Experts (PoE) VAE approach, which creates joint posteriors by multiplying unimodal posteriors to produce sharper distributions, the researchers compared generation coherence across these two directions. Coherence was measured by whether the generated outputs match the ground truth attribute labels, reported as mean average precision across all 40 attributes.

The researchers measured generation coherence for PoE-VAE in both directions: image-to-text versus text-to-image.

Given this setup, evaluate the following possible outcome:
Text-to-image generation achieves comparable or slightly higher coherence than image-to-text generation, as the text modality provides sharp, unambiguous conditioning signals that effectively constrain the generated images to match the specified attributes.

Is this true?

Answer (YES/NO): YES